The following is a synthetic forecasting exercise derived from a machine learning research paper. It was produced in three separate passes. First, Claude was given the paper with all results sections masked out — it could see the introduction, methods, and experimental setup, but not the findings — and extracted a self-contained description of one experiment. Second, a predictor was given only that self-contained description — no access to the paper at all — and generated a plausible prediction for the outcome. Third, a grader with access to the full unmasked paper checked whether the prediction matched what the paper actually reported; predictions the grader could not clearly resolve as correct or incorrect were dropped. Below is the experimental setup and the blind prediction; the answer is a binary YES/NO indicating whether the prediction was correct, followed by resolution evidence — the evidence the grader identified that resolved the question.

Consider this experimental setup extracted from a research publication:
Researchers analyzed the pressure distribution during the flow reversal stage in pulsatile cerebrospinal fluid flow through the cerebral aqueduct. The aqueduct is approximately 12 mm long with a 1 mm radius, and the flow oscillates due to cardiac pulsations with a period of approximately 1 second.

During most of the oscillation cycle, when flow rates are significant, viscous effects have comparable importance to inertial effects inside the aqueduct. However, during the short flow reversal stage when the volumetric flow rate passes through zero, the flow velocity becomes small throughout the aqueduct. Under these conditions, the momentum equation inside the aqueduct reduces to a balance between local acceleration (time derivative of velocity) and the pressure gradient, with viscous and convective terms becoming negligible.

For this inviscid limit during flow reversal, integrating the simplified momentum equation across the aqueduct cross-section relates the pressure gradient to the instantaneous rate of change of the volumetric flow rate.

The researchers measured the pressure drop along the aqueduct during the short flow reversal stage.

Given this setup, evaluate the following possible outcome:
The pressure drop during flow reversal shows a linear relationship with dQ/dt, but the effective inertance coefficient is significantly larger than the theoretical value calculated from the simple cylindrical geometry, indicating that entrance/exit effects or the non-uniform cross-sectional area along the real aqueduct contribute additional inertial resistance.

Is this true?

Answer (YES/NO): NO